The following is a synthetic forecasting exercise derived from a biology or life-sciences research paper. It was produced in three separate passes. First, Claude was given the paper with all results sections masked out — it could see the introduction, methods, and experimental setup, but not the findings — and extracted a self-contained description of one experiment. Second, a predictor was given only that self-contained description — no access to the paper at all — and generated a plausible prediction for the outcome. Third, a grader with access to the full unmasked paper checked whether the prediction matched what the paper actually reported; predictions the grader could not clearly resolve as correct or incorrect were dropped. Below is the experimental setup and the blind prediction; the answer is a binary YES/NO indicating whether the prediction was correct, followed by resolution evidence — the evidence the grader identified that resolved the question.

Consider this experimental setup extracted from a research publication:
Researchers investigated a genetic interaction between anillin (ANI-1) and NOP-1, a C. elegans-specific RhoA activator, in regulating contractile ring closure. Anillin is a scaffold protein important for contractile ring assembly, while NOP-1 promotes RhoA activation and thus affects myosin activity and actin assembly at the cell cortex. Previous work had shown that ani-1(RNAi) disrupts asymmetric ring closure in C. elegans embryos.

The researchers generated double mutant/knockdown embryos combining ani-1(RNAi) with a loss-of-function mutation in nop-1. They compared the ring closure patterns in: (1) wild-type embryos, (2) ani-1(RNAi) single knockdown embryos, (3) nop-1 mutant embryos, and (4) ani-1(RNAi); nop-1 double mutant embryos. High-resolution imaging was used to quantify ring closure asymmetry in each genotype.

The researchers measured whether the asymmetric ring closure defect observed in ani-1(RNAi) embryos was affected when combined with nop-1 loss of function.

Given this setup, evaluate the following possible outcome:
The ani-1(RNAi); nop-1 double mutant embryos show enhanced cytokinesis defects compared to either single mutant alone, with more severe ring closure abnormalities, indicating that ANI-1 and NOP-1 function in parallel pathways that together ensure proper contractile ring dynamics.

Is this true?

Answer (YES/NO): NO